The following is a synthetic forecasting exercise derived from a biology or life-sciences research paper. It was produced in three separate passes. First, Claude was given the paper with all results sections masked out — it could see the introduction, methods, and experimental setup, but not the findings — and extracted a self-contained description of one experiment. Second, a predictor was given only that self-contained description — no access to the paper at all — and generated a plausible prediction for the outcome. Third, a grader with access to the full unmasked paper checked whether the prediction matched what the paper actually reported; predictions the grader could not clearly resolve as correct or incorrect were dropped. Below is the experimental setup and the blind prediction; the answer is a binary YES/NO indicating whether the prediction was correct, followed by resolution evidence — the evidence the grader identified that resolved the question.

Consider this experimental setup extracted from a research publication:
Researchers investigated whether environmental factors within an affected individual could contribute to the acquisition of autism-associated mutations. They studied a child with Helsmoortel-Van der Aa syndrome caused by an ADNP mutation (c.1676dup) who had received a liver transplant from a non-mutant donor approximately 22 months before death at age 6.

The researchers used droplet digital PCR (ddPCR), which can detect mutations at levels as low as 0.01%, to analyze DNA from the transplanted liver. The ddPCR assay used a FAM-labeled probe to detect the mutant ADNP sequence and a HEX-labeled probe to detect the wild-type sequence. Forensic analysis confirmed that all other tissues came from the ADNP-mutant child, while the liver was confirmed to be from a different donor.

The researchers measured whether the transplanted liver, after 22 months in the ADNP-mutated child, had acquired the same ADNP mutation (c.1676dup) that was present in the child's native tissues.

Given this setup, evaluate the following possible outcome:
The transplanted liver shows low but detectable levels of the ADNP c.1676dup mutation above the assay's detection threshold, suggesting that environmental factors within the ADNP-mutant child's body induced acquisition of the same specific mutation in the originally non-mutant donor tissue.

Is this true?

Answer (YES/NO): NO